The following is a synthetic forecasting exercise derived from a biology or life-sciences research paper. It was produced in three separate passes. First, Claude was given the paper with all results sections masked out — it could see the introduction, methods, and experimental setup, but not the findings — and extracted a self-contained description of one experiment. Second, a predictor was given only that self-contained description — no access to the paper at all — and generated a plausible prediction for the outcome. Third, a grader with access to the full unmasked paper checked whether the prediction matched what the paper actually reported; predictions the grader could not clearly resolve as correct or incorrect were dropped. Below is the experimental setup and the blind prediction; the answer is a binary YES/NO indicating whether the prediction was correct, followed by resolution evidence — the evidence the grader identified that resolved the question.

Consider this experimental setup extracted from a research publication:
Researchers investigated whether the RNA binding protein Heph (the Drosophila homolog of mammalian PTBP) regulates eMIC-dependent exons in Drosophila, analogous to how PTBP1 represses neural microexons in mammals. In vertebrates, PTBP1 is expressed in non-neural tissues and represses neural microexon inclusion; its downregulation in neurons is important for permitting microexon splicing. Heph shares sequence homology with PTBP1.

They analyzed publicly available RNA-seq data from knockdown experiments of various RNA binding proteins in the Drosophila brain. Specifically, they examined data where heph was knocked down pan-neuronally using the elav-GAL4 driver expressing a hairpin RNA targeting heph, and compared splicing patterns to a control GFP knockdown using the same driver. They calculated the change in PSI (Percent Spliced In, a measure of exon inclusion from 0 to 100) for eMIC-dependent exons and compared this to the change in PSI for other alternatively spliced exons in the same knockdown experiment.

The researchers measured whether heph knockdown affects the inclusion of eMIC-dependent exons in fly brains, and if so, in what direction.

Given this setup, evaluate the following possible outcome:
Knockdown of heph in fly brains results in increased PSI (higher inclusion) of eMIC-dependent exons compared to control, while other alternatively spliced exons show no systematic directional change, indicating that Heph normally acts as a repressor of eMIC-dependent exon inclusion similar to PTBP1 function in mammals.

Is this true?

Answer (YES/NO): NO